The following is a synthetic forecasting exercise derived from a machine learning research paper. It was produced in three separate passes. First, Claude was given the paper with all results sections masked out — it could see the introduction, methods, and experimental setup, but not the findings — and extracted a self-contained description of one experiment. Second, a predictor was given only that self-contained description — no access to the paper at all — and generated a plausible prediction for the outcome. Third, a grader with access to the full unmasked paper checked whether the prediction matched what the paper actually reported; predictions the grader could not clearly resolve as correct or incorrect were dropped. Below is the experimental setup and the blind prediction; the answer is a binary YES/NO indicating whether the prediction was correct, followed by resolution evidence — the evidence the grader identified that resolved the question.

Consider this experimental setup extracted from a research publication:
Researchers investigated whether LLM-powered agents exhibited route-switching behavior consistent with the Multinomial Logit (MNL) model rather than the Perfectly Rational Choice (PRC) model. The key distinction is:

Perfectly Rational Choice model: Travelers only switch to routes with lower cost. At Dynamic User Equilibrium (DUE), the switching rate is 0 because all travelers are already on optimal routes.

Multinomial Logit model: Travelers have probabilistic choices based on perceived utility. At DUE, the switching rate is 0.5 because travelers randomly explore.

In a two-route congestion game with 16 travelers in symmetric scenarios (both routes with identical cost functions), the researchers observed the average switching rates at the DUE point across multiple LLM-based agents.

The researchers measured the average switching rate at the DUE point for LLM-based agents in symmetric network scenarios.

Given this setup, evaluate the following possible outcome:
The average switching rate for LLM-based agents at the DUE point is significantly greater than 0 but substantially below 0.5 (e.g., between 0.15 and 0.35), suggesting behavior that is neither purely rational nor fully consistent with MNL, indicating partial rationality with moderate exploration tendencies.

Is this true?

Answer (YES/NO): YES